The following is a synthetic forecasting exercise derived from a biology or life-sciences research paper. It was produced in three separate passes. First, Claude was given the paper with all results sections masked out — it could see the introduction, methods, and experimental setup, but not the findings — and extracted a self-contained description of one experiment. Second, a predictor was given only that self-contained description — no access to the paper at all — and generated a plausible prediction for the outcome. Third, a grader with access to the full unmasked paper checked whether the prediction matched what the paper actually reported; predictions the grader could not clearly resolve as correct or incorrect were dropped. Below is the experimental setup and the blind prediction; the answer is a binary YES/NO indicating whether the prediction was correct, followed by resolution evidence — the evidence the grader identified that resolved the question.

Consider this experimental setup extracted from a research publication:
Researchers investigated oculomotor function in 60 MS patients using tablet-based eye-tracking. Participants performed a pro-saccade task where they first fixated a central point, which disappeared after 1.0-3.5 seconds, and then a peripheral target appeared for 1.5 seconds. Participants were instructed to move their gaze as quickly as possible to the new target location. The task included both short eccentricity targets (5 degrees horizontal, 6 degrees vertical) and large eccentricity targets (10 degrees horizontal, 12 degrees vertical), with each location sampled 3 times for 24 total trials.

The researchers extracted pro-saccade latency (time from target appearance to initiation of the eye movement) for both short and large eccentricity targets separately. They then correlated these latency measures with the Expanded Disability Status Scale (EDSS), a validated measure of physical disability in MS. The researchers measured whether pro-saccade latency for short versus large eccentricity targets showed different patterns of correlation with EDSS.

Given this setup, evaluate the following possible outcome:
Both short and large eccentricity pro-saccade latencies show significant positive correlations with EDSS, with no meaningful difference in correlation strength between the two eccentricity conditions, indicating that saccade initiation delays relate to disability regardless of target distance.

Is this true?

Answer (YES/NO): YES